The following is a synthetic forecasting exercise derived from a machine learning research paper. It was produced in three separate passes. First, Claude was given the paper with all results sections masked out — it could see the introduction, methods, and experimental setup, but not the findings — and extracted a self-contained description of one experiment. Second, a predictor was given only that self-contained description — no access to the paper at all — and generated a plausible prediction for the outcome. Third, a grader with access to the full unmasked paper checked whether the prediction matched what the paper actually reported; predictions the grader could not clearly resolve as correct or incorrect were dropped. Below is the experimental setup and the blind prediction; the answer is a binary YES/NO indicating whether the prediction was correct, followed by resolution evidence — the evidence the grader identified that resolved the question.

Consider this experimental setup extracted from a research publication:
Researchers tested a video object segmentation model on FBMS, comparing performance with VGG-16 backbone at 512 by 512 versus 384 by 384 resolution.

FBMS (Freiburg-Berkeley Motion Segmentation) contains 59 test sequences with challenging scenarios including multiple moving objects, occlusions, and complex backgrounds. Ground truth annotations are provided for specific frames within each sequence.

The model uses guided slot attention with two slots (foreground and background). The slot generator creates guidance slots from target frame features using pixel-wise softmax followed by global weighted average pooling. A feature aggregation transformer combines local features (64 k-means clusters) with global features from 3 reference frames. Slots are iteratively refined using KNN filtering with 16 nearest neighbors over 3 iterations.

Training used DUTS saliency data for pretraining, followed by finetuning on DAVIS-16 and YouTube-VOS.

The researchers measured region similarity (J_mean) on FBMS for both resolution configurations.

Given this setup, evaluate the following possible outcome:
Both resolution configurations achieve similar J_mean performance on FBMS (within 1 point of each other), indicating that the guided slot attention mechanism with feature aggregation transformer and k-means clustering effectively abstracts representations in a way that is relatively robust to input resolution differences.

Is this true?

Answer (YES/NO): NO